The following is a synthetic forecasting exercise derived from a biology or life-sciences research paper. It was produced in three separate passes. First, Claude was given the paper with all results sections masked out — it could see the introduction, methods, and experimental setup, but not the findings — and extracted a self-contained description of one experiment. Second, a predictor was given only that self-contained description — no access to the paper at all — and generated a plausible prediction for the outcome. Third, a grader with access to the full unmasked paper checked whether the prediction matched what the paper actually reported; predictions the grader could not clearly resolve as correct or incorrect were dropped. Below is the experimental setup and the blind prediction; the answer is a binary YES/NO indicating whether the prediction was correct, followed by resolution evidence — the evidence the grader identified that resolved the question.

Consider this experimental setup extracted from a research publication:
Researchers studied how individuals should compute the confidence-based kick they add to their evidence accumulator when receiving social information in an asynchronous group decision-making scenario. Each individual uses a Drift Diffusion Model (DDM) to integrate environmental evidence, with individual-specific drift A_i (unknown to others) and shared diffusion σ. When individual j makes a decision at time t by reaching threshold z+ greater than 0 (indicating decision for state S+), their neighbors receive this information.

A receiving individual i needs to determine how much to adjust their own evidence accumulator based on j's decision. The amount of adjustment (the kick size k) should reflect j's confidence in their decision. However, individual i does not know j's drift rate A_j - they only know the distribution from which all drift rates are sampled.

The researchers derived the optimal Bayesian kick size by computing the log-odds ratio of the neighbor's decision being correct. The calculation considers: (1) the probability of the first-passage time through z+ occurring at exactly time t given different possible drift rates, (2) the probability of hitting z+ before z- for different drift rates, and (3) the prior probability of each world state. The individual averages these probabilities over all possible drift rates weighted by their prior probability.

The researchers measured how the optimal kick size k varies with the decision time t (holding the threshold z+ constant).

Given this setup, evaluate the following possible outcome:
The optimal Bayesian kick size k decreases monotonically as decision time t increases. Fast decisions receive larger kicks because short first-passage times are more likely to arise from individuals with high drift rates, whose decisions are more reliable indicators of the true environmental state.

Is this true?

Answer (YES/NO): YES